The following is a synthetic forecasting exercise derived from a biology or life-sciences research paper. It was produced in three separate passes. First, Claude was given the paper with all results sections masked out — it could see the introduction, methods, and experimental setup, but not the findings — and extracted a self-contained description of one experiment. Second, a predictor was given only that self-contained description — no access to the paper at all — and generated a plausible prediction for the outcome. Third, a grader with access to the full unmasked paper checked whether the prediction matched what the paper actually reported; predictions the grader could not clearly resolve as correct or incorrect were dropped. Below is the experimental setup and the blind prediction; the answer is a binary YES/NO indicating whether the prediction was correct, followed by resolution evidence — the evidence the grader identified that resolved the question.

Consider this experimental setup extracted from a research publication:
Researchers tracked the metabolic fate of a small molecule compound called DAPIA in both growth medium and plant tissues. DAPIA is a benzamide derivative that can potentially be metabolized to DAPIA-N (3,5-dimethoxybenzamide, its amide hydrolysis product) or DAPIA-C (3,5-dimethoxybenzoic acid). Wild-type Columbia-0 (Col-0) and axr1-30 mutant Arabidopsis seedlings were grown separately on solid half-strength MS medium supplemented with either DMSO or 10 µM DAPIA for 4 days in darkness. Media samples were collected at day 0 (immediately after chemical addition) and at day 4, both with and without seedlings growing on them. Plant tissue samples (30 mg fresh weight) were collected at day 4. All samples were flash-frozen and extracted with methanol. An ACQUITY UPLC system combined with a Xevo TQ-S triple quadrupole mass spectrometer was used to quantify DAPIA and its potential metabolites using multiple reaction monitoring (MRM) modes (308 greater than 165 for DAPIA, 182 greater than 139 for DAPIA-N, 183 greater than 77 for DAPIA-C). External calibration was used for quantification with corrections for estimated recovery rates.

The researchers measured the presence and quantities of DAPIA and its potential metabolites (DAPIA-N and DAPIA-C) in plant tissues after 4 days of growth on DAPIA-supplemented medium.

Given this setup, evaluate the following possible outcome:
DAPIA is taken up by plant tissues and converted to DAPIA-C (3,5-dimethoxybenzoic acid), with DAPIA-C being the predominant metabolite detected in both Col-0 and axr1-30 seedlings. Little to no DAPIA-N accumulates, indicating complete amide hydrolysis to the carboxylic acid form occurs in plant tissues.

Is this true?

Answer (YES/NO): NO